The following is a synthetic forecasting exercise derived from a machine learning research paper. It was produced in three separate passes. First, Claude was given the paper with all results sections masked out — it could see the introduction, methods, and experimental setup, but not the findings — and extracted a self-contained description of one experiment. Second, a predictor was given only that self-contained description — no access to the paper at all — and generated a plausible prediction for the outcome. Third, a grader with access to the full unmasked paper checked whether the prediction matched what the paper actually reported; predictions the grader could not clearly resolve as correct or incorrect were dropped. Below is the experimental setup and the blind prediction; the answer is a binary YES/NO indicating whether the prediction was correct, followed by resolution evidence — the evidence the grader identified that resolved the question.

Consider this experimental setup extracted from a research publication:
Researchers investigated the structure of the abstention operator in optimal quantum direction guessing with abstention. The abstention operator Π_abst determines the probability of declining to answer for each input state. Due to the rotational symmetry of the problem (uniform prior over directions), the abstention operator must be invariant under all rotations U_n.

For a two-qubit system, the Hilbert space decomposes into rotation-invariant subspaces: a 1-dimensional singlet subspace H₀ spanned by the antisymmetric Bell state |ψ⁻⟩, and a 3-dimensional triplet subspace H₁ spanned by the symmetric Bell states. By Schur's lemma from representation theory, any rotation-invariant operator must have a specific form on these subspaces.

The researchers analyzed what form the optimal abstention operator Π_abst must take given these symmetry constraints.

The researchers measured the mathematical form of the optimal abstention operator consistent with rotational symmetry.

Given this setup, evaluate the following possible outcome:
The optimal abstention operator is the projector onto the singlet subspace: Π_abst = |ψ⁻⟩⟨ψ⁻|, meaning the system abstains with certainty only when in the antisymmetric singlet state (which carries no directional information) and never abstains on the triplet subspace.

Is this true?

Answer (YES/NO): NO